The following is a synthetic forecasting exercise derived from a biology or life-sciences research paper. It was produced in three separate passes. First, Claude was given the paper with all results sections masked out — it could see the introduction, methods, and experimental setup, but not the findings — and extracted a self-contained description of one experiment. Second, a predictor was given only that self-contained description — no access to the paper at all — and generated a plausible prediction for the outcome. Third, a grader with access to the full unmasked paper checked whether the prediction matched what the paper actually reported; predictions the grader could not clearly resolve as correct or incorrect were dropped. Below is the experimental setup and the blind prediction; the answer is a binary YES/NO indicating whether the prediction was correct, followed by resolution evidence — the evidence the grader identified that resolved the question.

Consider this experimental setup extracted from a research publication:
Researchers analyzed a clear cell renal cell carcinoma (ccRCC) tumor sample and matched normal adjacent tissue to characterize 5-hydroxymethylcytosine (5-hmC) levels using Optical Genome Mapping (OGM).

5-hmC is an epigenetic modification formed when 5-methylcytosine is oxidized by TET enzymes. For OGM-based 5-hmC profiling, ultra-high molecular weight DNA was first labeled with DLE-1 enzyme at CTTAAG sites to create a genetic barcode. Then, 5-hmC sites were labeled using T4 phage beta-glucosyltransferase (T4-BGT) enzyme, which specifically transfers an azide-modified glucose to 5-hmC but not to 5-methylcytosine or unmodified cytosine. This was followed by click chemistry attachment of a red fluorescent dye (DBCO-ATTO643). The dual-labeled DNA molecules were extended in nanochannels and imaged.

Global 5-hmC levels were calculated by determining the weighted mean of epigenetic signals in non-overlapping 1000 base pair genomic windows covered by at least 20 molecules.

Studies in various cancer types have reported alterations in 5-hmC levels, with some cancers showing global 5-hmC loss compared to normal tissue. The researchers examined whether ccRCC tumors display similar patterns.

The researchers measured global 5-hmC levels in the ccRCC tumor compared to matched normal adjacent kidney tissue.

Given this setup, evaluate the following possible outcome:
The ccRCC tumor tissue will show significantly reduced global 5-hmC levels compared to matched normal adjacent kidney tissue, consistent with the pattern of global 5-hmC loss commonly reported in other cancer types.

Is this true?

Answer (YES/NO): YES